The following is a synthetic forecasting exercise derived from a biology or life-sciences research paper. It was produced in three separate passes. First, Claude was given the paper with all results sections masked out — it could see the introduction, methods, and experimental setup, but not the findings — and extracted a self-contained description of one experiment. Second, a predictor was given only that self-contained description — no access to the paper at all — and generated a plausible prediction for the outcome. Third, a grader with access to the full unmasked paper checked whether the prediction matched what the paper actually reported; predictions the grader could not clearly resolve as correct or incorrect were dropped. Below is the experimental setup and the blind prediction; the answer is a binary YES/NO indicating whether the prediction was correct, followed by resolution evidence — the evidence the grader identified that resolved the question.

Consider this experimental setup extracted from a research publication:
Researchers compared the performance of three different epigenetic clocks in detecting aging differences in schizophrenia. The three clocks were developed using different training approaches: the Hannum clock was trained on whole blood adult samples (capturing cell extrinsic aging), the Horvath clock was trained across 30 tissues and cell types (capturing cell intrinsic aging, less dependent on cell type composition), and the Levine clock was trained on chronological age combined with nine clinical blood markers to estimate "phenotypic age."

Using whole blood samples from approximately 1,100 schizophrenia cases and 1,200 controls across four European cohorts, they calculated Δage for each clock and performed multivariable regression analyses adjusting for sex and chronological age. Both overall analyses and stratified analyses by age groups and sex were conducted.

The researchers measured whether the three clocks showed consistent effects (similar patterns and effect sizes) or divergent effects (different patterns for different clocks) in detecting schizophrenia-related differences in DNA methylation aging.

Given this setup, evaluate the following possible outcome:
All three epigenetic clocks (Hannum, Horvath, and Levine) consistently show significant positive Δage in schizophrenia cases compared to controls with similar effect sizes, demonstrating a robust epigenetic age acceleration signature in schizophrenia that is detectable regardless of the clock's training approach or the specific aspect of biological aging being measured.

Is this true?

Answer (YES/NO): NO